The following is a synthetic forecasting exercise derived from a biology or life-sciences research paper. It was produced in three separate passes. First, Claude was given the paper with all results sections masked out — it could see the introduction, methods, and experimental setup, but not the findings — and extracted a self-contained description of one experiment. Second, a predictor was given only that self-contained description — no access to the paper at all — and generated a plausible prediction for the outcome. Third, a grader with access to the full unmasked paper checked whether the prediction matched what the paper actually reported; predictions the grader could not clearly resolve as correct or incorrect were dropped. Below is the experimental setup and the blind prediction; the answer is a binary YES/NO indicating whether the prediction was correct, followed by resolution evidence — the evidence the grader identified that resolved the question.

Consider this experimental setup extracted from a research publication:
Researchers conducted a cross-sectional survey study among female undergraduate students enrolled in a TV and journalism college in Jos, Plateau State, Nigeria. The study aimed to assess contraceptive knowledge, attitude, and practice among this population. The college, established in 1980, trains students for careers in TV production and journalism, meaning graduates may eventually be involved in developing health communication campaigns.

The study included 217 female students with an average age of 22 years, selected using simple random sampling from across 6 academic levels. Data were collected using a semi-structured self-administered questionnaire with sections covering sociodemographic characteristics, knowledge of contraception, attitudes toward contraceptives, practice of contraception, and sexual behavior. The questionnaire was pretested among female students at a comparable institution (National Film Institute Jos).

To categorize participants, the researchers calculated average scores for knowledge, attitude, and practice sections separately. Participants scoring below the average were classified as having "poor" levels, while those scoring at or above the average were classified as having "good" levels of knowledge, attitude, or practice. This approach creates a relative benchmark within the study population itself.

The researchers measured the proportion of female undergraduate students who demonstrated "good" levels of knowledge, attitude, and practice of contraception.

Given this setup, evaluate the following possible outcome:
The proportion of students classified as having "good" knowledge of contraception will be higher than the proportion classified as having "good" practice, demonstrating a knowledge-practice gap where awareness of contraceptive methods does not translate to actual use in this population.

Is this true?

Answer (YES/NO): YES